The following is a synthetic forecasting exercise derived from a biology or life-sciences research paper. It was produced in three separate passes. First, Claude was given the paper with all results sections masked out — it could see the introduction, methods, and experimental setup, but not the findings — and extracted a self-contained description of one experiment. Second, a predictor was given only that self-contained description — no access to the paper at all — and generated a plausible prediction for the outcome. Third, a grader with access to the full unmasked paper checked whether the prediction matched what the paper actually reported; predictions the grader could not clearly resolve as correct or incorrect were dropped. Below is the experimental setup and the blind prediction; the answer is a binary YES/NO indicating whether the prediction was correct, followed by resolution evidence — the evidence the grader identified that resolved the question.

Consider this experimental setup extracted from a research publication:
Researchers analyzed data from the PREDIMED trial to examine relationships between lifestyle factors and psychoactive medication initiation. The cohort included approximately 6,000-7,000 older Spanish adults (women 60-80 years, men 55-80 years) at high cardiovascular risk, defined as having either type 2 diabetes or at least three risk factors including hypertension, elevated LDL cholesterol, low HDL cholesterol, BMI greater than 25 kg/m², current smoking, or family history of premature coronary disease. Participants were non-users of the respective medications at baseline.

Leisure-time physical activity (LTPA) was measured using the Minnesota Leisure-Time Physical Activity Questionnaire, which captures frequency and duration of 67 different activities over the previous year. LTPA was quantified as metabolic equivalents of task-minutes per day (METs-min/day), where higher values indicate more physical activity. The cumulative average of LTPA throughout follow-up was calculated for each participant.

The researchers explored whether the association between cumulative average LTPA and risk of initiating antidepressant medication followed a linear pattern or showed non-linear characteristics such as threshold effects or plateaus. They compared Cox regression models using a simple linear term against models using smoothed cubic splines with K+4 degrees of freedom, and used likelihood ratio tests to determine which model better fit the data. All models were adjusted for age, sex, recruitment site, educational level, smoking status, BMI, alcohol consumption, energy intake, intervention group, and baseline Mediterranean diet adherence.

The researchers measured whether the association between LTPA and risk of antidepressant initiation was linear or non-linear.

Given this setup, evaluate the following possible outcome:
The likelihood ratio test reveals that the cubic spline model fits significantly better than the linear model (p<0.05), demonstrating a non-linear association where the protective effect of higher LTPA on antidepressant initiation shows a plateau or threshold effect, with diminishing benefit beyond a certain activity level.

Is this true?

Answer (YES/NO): YES